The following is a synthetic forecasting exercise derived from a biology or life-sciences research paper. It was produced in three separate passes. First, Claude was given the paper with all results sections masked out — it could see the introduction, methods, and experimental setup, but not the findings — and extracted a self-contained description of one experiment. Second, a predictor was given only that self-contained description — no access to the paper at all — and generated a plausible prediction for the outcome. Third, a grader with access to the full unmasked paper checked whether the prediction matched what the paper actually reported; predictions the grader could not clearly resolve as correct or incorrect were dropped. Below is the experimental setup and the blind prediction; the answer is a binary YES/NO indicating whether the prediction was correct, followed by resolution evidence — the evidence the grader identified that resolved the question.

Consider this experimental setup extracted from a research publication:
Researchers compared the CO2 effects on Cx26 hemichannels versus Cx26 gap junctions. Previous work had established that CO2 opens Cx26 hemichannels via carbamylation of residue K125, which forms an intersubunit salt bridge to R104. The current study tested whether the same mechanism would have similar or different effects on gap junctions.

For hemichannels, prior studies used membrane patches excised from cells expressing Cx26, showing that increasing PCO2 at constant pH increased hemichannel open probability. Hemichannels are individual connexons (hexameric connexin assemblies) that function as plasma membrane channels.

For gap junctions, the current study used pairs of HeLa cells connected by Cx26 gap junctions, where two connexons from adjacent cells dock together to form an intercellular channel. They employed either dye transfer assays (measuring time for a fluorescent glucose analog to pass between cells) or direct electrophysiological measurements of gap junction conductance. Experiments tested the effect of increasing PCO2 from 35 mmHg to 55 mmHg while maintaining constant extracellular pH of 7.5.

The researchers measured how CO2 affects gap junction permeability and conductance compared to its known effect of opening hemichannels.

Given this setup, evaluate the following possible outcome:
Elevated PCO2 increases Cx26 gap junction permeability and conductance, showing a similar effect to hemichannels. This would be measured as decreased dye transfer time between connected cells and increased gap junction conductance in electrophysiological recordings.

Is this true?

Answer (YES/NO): NO